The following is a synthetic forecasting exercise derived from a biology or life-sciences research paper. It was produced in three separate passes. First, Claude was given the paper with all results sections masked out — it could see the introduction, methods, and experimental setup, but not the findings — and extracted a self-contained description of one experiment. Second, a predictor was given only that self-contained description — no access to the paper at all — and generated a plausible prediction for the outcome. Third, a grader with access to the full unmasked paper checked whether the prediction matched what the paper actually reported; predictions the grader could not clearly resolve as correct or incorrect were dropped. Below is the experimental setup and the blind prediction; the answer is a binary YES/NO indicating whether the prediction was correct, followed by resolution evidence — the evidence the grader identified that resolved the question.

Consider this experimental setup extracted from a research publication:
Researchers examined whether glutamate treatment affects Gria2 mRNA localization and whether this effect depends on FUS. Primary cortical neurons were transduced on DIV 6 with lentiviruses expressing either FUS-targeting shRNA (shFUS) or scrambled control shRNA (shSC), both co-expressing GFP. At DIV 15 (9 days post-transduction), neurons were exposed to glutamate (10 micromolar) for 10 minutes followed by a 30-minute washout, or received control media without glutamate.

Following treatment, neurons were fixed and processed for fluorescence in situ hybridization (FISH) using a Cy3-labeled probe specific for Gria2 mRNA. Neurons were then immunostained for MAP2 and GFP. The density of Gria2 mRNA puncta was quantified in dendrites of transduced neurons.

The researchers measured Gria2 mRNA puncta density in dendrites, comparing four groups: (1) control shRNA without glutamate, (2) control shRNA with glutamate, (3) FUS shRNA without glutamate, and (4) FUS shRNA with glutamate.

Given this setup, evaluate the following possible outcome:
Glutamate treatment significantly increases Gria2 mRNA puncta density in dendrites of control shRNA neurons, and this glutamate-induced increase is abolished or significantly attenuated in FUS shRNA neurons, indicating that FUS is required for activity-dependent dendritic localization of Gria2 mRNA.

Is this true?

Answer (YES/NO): YES